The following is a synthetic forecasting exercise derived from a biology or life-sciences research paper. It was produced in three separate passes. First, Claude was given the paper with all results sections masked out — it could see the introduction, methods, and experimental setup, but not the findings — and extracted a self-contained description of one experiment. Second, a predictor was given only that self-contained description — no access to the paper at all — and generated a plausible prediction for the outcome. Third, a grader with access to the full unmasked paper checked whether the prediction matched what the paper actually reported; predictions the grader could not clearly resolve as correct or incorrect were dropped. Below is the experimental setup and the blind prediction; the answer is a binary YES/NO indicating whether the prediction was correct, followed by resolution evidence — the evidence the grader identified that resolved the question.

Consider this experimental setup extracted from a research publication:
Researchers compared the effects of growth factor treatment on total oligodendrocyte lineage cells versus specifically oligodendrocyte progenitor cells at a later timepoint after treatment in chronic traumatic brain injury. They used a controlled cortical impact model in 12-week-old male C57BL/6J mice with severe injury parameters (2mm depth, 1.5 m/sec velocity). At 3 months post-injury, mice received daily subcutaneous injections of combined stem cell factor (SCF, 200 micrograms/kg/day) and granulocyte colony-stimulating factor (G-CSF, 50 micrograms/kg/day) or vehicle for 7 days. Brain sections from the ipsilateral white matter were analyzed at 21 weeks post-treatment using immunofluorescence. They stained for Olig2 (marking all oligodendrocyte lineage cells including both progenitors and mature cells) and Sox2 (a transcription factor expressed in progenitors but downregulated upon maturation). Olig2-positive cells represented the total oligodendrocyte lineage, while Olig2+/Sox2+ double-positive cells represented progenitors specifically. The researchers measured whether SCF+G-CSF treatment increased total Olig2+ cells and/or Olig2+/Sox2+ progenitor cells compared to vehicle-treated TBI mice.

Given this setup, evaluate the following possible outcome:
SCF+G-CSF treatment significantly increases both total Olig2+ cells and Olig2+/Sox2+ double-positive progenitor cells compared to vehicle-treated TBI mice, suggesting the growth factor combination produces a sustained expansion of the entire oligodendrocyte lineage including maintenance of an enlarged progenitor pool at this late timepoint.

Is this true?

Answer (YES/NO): YES